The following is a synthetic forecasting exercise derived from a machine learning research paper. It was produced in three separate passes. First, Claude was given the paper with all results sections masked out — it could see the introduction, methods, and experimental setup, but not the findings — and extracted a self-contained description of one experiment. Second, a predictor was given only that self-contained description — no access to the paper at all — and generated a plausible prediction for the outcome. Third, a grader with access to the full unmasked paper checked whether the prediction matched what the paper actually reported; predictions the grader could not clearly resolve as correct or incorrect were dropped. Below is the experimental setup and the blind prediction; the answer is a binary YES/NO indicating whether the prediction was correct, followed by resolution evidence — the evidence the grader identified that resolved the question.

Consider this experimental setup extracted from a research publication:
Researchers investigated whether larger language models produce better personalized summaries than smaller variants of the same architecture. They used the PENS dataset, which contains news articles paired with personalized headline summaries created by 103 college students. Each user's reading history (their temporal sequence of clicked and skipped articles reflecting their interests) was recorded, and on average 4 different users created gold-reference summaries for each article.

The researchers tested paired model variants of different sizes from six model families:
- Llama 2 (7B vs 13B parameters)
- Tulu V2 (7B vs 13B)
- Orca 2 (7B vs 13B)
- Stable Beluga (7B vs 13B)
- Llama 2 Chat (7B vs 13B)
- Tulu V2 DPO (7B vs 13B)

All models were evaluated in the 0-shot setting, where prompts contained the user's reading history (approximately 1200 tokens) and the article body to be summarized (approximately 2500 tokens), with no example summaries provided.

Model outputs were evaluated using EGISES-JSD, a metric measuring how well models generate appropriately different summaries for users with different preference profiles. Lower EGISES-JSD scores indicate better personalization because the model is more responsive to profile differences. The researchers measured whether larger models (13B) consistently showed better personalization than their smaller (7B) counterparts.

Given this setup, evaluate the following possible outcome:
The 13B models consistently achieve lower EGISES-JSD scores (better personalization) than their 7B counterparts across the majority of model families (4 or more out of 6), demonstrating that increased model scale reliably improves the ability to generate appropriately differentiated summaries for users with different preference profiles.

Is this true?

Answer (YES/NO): NO